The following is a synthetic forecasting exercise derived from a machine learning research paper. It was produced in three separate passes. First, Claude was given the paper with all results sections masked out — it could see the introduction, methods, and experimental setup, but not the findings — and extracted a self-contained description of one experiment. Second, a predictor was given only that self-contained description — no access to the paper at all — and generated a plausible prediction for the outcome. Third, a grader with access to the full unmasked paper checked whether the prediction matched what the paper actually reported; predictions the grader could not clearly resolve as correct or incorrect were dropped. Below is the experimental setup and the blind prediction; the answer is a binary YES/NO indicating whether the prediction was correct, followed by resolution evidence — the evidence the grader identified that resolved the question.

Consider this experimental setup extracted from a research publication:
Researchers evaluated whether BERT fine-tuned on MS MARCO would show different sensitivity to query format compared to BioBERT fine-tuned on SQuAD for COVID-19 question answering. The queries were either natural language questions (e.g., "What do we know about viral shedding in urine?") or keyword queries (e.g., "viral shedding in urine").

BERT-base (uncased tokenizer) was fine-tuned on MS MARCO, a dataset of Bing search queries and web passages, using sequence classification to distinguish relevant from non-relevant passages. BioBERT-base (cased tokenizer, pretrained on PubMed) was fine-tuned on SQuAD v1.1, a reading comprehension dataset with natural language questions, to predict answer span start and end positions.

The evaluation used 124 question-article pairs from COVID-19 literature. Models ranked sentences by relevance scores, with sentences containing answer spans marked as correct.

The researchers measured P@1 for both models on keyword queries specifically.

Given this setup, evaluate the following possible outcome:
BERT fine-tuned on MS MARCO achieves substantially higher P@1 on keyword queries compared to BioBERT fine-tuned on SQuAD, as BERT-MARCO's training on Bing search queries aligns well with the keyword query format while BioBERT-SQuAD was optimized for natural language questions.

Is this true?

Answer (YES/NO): YES